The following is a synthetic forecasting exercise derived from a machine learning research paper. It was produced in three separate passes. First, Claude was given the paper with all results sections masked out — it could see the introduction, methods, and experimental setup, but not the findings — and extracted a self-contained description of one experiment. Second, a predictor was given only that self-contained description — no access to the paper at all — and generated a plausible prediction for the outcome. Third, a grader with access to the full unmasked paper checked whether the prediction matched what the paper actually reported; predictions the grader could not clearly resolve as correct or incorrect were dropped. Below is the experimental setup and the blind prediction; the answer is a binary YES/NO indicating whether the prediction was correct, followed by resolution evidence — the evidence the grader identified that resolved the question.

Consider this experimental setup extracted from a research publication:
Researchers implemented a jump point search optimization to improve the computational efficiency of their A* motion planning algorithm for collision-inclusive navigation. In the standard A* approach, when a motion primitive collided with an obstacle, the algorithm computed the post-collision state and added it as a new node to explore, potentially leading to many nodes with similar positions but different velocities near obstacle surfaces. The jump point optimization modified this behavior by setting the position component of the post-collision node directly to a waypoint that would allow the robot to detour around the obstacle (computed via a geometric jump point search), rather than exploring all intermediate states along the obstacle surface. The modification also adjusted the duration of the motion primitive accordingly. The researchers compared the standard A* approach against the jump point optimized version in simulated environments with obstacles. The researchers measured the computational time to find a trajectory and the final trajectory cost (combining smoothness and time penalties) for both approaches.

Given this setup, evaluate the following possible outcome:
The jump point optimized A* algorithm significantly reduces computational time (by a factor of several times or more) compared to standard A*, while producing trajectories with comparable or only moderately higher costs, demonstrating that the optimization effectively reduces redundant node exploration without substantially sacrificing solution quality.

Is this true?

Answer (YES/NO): NO